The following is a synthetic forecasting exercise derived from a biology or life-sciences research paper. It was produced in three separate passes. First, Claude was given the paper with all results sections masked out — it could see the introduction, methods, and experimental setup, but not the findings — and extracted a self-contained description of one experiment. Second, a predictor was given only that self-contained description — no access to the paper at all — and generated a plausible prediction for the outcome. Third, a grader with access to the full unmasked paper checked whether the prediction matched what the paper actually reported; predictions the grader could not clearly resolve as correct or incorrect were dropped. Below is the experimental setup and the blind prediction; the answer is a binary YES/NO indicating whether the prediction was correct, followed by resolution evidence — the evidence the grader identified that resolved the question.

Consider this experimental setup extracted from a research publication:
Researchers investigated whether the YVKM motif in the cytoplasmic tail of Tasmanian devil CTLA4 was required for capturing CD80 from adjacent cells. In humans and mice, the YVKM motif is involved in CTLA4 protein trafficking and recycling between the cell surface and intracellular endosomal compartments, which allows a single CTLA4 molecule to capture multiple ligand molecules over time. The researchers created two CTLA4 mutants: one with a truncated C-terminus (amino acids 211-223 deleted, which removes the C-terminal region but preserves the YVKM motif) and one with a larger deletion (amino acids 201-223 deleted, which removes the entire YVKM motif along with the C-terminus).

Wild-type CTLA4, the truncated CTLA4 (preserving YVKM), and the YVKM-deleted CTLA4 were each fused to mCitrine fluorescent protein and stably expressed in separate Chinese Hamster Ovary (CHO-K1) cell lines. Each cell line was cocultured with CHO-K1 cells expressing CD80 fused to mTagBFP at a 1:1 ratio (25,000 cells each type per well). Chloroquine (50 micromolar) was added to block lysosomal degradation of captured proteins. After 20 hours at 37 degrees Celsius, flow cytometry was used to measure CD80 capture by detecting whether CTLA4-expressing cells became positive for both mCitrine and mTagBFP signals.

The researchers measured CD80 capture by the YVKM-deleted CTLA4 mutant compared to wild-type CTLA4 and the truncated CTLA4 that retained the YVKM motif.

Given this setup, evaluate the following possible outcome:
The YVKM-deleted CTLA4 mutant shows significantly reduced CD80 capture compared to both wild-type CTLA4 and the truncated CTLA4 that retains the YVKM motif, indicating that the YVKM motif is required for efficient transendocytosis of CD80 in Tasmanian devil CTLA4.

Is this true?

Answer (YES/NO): NO